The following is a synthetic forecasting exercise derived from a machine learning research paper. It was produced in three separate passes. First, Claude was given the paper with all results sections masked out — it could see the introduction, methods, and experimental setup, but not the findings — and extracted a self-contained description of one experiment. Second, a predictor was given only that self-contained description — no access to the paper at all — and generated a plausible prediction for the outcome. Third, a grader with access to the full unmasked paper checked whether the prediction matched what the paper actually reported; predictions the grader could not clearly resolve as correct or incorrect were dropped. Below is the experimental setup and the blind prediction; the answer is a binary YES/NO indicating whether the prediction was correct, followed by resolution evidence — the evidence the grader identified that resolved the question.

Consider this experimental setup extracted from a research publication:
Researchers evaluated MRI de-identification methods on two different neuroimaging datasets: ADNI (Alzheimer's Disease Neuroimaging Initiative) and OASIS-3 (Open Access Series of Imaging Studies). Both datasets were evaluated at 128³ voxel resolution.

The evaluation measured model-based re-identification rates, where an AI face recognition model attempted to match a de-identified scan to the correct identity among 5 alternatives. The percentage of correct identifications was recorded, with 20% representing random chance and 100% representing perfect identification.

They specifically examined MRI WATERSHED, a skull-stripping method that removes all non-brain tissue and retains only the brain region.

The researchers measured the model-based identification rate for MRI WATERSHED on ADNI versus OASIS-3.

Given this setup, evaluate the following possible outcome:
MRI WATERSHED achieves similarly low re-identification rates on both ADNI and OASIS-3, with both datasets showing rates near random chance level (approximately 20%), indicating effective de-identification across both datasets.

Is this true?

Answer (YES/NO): NO